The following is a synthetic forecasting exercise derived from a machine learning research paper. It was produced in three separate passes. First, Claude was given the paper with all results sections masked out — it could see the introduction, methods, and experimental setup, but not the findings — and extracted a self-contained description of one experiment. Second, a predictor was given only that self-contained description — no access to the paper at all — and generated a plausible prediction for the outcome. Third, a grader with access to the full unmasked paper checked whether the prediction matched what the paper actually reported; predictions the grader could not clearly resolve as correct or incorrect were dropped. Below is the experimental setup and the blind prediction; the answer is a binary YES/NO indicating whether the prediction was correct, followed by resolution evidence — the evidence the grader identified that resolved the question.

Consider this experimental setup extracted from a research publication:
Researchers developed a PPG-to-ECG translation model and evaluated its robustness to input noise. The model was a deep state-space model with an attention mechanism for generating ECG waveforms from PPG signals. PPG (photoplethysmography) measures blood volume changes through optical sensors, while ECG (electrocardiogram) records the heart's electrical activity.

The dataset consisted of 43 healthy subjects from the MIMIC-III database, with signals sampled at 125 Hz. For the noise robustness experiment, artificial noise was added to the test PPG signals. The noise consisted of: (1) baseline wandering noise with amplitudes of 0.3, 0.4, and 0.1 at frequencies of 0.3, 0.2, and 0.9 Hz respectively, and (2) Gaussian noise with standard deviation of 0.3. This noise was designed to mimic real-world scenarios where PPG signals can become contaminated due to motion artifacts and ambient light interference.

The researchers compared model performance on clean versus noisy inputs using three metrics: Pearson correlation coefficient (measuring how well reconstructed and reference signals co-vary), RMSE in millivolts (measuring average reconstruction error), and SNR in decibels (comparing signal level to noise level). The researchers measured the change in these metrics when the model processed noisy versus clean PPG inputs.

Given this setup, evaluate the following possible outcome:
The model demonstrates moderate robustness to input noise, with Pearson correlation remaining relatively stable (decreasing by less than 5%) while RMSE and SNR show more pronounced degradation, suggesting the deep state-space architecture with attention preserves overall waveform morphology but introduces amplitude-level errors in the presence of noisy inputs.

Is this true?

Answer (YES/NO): NO